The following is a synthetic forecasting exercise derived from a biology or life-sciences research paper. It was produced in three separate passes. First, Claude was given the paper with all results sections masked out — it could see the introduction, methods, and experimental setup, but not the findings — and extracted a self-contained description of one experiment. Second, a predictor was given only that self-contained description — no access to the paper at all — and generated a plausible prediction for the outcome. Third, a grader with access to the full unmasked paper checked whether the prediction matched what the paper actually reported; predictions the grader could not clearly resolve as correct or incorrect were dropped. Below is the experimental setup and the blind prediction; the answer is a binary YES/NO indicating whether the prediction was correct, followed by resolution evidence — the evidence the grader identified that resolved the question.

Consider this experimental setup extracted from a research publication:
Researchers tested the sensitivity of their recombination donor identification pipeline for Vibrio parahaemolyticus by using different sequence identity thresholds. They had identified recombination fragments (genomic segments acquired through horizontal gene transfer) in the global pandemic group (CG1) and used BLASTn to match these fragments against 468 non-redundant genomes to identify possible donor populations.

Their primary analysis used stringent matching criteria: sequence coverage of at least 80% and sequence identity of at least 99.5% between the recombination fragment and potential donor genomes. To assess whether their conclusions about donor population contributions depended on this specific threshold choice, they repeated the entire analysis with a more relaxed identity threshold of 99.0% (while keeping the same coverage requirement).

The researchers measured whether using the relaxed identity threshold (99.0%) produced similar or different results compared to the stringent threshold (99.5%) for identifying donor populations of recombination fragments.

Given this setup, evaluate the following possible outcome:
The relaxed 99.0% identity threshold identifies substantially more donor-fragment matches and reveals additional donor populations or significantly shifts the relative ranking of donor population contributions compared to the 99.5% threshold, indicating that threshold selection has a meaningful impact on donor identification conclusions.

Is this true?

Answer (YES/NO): NO